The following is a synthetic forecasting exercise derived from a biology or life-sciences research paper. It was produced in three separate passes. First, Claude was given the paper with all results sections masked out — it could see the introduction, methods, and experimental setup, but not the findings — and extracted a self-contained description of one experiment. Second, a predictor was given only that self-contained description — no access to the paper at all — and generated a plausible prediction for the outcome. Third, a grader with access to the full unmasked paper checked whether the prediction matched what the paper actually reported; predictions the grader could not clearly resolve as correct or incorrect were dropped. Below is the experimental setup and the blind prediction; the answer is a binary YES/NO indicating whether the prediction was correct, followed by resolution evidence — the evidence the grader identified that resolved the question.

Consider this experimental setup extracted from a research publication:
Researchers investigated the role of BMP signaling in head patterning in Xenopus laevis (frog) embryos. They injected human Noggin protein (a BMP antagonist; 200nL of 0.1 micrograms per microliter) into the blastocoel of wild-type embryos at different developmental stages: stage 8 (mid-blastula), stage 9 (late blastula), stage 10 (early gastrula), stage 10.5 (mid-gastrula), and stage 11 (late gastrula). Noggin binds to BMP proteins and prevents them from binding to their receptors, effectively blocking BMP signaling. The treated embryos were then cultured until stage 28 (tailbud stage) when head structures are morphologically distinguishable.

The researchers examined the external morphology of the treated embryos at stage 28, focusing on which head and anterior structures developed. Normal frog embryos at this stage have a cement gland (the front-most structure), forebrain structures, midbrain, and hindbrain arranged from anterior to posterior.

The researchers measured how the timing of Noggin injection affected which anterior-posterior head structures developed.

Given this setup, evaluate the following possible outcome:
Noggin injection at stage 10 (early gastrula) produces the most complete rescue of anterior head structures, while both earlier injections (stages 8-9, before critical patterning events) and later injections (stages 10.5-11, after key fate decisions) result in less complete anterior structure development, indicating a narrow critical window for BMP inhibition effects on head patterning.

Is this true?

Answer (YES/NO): NO